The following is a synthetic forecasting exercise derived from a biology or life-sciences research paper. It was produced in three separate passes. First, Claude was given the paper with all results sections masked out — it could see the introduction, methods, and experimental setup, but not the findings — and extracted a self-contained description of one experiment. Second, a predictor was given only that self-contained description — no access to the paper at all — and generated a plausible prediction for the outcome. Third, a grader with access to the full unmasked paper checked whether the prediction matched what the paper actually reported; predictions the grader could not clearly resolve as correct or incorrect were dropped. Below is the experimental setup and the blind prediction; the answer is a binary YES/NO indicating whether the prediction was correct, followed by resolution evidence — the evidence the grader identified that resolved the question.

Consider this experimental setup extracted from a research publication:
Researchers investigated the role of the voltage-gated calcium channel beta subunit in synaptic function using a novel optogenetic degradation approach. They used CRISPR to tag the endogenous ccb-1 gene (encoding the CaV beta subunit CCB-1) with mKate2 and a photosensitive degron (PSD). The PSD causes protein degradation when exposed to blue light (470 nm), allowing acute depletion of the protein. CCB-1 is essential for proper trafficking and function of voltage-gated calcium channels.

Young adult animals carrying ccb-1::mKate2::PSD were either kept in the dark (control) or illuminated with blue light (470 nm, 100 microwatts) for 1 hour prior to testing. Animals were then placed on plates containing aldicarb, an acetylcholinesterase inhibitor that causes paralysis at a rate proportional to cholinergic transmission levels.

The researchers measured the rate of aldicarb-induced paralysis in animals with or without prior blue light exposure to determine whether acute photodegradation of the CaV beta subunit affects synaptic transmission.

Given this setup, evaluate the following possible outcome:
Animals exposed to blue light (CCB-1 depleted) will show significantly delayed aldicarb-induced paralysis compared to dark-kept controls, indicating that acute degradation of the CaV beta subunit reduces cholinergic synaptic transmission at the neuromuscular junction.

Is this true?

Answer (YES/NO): NO